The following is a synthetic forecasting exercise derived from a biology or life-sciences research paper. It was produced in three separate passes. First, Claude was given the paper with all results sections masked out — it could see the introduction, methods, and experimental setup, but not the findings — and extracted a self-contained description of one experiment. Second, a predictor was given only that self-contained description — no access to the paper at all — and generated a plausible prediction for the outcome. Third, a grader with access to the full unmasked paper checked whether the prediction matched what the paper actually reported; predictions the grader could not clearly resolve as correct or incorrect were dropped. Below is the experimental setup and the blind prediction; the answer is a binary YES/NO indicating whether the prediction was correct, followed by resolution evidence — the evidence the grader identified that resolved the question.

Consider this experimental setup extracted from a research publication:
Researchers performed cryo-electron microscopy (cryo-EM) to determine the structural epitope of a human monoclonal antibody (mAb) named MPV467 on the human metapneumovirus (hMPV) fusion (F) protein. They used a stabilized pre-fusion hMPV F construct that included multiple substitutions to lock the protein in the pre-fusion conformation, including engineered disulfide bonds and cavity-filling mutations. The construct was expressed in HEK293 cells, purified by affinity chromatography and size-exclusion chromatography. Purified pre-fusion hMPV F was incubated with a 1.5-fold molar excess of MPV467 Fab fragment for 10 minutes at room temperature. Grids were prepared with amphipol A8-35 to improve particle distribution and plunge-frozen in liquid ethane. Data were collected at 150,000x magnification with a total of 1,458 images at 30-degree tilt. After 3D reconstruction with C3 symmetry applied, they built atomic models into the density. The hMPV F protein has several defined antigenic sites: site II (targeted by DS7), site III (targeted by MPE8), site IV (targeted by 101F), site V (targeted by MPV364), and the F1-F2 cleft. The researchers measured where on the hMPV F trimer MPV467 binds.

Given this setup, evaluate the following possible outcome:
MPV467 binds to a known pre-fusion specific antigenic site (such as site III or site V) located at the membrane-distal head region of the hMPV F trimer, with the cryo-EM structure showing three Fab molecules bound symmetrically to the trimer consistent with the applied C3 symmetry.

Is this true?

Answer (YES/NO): NO